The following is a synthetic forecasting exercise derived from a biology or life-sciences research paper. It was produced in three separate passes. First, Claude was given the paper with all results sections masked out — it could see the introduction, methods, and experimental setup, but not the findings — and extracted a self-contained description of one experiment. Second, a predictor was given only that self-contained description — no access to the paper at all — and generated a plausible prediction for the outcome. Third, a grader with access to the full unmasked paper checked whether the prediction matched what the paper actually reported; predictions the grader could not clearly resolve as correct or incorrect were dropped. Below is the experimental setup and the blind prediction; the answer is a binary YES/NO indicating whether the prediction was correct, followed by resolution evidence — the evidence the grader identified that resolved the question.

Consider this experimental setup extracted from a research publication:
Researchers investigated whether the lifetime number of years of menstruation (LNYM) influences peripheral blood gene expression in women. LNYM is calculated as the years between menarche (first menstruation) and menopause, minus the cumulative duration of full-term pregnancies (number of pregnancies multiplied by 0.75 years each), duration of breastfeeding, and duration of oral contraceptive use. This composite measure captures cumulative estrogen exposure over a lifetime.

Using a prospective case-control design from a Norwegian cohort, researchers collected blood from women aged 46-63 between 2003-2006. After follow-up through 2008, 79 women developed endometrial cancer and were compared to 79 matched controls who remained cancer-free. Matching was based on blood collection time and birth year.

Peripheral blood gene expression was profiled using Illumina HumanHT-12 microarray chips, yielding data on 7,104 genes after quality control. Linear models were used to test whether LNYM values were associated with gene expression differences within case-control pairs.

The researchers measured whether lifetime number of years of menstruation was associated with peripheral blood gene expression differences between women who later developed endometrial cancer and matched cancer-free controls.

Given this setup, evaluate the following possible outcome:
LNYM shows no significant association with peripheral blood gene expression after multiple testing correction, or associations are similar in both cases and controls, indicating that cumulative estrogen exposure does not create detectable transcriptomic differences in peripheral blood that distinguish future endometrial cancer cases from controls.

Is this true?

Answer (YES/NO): YES